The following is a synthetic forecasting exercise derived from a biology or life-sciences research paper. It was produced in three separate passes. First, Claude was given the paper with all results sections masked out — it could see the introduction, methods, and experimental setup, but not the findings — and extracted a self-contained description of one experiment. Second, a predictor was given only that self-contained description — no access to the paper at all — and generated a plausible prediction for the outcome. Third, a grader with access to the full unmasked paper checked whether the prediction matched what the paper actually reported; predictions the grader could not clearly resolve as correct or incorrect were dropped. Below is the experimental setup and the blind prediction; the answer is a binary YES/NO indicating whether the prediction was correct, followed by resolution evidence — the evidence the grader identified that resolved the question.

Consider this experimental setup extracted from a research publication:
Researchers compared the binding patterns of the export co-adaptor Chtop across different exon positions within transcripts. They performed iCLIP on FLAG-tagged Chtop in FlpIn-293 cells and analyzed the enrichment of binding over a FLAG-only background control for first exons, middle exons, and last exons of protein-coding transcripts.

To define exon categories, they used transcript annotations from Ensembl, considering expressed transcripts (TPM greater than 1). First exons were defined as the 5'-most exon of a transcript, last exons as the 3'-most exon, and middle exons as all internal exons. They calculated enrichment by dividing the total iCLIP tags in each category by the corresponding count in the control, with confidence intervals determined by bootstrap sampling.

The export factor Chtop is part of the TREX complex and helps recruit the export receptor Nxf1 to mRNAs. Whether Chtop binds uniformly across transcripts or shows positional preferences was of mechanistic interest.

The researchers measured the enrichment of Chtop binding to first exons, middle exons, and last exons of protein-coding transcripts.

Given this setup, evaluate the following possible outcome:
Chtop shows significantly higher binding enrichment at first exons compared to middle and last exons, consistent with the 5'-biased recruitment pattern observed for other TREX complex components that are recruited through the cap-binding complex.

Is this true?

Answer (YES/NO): NO